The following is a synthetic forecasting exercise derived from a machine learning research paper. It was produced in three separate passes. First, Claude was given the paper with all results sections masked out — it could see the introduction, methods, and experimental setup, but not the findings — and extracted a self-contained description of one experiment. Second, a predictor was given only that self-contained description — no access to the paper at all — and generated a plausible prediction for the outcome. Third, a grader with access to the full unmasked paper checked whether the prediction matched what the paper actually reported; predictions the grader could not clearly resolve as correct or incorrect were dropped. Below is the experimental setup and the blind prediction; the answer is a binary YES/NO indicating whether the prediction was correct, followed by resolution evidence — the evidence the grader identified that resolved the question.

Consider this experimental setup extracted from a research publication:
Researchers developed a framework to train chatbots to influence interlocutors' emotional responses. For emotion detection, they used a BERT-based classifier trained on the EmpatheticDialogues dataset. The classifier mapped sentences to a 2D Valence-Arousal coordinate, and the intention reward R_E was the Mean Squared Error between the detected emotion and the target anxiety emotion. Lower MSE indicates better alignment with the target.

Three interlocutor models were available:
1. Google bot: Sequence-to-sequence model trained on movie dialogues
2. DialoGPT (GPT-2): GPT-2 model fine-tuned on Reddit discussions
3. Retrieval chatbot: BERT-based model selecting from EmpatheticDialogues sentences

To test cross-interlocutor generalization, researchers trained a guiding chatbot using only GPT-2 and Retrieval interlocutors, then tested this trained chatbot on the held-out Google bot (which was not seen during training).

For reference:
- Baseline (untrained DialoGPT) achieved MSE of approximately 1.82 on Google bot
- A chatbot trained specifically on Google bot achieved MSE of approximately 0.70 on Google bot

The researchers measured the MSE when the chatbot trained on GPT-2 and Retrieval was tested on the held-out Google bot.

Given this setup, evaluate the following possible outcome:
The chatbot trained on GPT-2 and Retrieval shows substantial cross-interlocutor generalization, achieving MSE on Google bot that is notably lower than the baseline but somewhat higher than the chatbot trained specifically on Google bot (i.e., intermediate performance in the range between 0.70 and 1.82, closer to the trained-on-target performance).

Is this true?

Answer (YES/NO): NO